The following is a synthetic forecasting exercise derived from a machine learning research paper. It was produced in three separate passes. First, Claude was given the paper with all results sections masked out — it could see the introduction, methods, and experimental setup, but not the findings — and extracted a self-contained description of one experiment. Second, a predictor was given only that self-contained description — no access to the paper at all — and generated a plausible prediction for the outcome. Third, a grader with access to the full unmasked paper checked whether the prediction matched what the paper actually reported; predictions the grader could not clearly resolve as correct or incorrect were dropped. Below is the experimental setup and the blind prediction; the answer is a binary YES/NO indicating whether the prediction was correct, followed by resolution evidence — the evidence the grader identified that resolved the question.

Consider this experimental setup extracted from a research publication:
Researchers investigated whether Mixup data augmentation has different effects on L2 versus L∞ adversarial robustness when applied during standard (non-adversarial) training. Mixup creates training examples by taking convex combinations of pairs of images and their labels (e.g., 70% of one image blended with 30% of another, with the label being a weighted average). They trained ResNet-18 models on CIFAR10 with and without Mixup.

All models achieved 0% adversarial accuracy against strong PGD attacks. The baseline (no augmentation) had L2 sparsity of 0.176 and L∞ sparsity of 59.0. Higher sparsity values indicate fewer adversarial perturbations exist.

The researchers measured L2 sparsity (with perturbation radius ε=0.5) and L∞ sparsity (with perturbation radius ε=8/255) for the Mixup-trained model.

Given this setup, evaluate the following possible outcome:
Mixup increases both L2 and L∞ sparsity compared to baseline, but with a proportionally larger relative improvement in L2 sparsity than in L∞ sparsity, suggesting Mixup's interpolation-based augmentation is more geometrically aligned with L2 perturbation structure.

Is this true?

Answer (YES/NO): NO